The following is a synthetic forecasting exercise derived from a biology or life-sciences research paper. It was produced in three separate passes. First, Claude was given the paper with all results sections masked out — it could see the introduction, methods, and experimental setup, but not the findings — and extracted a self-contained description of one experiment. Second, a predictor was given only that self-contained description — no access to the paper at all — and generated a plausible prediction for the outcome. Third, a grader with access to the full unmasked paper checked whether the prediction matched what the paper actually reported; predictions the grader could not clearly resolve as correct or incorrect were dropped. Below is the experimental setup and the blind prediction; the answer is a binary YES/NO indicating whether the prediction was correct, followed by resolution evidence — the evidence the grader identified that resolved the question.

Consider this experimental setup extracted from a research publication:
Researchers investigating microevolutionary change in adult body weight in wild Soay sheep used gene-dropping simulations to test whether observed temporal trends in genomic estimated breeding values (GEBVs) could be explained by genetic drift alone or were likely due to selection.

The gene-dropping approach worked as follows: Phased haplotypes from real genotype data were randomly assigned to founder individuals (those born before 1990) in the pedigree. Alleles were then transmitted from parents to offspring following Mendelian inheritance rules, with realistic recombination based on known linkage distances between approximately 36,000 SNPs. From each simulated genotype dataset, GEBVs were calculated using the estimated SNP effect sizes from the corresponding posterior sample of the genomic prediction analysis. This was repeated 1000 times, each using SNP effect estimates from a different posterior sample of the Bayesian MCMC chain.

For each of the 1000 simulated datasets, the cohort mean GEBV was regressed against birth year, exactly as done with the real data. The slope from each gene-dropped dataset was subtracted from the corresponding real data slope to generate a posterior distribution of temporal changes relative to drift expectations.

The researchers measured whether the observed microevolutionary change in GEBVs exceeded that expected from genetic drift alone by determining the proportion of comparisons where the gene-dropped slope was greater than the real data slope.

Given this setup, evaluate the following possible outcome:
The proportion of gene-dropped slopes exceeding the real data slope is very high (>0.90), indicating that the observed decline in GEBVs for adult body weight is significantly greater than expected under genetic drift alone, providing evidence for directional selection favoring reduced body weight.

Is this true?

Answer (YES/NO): NO